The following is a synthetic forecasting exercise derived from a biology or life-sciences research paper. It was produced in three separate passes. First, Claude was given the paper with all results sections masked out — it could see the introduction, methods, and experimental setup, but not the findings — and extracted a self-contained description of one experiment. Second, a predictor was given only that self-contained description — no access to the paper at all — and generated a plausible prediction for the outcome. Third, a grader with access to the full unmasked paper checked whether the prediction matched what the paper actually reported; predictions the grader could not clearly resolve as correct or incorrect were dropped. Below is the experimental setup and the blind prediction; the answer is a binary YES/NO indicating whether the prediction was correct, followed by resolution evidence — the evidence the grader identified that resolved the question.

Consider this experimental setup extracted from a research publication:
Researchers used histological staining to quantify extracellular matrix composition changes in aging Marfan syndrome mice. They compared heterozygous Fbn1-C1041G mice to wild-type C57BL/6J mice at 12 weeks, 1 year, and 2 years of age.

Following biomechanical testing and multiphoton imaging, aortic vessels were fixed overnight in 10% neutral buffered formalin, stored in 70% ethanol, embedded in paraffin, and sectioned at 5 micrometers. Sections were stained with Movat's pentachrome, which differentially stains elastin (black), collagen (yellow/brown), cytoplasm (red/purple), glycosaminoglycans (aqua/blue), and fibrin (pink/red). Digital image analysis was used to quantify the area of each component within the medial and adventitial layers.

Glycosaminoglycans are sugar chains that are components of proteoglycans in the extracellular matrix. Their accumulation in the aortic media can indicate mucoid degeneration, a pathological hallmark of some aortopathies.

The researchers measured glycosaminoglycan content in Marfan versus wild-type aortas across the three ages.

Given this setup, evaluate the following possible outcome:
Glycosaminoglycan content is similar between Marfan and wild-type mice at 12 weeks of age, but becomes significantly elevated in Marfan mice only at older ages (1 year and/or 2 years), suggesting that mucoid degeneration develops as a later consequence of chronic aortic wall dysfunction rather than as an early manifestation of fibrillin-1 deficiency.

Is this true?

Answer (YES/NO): YES